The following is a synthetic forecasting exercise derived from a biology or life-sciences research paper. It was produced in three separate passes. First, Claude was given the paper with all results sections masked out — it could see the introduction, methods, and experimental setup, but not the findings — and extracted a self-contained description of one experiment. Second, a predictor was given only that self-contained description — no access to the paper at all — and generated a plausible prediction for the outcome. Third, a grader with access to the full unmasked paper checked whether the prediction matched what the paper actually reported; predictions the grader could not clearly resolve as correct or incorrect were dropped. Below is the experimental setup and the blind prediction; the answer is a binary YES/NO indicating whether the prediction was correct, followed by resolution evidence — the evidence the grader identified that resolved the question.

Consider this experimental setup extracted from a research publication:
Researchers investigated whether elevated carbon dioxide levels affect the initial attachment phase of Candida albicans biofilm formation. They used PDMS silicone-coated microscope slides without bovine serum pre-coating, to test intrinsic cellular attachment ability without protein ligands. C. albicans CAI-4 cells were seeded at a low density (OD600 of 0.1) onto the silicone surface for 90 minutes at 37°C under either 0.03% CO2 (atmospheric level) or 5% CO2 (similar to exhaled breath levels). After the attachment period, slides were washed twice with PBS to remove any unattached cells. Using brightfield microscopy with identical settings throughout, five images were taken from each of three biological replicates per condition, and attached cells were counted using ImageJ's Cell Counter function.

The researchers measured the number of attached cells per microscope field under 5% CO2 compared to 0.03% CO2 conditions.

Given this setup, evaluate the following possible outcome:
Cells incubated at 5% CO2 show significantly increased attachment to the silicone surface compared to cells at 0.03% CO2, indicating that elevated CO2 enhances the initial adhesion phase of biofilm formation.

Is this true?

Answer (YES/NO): YES